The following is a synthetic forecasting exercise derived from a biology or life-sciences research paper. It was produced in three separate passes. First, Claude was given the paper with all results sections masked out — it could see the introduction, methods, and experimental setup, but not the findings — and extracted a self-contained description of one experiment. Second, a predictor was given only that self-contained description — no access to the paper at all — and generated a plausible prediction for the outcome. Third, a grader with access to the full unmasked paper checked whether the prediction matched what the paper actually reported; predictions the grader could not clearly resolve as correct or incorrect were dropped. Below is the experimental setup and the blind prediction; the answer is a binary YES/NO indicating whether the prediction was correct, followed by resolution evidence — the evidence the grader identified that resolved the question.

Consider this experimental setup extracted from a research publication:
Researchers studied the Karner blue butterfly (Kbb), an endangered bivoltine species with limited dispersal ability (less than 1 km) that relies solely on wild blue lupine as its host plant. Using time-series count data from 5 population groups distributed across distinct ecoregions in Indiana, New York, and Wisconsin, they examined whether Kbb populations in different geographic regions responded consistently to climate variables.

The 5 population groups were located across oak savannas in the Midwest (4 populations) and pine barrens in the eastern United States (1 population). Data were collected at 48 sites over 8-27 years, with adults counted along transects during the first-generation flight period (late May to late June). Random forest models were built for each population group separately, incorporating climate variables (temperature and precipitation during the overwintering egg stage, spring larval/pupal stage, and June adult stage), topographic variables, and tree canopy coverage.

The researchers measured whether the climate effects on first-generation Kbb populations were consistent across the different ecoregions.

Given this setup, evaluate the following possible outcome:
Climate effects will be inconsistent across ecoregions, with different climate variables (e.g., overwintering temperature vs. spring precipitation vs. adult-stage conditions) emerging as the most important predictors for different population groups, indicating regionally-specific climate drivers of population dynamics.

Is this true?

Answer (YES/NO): YES